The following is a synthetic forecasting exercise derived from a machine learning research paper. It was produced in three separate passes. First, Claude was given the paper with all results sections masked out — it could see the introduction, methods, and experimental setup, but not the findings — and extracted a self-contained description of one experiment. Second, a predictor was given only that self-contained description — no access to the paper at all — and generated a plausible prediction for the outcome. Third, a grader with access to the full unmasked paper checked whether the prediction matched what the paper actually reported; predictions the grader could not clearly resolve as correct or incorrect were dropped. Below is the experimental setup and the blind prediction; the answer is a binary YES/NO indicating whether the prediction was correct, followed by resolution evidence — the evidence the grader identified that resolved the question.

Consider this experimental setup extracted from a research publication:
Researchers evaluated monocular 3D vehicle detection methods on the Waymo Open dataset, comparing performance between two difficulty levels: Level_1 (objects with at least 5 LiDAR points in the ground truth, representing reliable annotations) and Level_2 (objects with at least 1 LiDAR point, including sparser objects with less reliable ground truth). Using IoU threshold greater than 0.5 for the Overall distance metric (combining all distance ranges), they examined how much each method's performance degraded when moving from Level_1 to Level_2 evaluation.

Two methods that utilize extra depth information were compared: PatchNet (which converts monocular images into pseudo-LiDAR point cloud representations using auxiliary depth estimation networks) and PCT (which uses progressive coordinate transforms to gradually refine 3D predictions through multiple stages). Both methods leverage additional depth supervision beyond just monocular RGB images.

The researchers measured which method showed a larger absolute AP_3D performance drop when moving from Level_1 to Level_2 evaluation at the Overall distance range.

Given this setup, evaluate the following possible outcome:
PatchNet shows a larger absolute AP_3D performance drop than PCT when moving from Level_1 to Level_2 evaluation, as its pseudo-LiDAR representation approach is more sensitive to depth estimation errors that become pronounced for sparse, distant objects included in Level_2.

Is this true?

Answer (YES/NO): YES